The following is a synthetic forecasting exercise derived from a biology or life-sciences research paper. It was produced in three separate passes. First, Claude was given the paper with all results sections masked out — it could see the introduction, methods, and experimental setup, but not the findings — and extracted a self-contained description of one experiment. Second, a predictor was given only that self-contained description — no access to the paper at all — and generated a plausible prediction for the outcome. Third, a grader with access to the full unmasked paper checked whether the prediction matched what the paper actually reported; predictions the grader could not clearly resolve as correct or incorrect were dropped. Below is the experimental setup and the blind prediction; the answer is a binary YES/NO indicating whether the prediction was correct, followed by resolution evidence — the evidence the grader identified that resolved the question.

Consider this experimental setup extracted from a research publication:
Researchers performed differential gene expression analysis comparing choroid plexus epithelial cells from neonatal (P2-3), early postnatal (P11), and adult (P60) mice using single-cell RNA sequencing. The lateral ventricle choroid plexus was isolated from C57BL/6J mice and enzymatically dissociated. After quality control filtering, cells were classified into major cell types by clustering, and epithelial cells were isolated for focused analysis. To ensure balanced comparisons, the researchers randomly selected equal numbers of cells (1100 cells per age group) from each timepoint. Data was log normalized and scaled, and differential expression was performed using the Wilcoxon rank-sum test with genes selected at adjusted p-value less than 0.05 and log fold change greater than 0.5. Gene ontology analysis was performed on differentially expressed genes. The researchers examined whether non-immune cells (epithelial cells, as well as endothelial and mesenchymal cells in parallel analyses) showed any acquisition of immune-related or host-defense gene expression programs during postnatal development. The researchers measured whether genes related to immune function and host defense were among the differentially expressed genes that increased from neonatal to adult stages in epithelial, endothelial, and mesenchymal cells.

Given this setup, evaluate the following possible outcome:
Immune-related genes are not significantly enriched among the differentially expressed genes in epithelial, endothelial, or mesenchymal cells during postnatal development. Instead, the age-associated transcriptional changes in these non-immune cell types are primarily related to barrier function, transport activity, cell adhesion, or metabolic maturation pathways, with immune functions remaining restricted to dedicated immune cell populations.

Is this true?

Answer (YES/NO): NO